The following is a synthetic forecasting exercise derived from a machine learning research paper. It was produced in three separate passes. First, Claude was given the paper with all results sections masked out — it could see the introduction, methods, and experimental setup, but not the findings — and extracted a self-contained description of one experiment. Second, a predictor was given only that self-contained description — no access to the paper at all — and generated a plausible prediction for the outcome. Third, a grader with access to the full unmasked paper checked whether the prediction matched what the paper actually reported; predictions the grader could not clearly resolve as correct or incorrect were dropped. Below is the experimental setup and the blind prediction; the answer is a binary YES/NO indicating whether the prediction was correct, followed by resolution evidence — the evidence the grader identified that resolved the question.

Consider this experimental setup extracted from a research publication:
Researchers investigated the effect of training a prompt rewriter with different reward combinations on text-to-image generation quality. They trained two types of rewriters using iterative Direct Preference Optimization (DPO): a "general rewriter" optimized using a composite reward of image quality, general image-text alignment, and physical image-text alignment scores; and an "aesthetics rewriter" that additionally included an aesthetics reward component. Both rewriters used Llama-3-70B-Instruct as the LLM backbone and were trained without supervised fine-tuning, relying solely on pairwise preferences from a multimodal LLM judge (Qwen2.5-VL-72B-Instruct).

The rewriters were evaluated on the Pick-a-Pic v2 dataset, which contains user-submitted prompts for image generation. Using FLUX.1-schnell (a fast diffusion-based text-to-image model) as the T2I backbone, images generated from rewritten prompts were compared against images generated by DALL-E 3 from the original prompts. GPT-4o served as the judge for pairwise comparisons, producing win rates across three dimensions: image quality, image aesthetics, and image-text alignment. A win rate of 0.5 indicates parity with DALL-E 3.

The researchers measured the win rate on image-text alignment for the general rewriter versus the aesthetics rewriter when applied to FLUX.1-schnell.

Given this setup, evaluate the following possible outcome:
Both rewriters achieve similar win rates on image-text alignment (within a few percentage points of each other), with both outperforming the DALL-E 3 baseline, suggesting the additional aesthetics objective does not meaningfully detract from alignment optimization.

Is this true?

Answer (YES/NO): NO